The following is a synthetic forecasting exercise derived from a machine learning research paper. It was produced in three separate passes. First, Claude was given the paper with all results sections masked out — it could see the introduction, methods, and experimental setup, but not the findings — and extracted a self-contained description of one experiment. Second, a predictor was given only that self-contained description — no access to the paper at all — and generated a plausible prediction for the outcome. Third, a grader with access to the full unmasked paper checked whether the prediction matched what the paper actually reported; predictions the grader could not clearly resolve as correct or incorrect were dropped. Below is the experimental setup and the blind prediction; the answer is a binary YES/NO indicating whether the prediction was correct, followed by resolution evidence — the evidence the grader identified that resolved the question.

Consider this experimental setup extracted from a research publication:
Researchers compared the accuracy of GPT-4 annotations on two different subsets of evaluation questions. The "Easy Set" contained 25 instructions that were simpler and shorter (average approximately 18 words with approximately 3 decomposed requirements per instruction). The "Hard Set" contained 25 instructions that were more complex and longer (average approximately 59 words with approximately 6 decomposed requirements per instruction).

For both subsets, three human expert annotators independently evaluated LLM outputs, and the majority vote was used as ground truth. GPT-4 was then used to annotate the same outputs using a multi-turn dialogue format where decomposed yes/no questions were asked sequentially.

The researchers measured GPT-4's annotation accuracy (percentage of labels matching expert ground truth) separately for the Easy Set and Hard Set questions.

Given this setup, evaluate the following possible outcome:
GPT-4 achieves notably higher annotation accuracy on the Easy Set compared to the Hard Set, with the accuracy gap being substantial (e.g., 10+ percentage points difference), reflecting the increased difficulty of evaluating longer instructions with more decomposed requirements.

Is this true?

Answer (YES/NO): NO